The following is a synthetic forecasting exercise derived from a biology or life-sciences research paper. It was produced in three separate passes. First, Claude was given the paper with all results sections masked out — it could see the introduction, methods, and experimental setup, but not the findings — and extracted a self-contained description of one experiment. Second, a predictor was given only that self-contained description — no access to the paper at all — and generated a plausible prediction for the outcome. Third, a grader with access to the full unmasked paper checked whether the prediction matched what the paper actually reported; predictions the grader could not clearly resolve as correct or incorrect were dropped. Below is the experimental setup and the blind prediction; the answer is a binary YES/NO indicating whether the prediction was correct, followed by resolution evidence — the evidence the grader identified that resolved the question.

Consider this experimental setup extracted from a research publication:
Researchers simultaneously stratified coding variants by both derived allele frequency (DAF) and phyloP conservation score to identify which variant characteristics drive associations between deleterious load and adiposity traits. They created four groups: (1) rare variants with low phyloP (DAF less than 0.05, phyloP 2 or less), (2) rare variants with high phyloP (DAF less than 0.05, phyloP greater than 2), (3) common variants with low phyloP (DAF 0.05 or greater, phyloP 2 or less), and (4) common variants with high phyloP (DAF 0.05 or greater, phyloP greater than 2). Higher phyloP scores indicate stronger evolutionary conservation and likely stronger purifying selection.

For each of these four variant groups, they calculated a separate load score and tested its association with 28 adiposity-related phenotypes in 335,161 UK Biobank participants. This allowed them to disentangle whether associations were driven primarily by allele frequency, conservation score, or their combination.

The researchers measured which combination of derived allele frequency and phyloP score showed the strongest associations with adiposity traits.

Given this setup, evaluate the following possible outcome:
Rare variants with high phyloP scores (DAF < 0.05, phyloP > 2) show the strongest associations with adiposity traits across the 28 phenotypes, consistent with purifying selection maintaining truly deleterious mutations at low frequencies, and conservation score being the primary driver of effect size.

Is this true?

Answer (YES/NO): NO